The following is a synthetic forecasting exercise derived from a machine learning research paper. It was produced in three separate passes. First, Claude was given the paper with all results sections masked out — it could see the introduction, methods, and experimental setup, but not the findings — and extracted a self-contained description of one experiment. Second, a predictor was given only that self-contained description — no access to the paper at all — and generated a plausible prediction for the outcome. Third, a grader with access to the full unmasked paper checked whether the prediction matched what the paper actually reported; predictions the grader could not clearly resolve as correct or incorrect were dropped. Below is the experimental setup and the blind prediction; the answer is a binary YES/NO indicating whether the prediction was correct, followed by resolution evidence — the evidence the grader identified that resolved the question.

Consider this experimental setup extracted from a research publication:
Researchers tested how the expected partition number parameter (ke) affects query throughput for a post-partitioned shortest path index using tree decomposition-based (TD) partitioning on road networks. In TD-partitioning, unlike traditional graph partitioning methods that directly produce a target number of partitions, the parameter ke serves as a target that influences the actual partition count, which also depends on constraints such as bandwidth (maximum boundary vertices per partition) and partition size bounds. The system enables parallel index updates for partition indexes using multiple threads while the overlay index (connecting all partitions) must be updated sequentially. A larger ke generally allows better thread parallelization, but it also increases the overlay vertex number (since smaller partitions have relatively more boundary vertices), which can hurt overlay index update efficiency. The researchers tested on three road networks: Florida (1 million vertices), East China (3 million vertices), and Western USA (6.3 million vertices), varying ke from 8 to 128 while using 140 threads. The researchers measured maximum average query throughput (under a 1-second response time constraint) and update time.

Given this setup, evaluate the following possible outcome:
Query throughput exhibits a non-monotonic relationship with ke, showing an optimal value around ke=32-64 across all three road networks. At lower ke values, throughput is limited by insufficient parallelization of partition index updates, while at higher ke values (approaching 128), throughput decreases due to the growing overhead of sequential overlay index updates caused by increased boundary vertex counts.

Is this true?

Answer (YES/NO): YES